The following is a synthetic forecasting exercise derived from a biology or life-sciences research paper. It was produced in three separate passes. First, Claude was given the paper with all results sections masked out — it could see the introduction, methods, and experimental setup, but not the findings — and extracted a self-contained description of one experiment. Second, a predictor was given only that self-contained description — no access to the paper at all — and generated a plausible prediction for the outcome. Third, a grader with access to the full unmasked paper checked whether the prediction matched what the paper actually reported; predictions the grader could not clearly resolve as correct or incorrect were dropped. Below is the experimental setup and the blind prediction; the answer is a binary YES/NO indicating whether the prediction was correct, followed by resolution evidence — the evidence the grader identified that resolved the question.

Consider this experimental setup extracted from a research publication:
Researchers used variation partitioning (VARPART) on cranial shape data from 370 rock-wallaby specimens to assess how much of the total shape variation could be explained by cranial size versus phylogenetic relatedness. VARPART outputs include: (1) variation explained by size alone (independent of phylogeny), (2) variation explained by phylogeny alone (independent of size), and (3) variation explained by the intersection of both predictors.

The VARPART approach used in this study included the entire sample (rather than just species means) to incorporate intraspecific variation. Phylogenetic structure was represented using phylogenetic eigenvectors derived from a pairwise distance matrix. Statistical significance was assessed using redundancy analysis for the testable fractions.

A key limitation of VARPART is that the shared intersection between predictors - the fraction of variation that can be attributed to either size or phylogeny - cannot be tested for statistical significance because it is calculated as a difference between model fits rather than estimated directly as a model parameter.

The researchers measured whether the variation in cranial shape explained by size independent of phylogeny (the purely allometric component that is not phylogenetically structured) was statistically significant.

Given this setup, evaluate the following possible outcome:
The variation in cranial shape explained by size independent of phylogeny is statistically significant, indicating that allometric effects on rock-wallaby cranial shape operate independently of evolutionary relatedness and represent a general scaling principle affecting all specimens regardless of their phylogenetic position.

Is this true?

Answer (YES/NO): YES